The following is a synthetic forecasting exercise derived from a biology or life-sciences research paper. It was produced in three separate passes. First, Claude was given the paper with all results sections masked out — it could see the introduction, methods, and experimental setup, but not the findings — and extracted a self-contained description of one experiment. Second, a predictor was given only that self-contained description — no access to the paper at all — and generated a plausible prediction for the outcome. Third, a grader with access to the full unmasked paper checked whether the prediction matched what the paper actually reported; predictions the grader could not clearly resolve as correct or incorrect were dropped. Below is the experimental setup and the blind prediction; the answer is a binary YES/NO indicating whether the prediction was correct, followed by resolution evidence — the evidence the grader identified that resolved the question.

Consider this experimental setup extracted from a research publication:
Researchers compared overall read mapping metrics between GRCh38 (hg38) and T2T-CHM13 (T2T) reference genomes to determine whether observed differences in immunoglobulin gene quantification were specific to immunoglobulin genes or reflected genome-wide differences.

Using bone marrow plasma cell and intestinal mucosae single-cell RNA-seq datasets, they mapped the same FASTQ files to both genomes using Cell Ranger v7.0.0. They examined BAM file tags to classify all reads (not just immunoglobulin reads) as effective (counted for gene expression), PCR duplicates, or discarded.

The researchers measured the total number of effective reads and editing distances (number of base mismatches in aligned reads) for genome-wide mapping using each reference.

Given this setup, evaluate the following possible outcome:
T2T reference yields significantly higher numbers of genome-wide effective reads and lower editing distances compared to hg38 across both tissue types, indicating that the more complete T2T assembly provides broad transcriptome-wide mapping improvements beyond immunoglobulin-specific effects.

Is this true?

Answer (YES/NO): NO